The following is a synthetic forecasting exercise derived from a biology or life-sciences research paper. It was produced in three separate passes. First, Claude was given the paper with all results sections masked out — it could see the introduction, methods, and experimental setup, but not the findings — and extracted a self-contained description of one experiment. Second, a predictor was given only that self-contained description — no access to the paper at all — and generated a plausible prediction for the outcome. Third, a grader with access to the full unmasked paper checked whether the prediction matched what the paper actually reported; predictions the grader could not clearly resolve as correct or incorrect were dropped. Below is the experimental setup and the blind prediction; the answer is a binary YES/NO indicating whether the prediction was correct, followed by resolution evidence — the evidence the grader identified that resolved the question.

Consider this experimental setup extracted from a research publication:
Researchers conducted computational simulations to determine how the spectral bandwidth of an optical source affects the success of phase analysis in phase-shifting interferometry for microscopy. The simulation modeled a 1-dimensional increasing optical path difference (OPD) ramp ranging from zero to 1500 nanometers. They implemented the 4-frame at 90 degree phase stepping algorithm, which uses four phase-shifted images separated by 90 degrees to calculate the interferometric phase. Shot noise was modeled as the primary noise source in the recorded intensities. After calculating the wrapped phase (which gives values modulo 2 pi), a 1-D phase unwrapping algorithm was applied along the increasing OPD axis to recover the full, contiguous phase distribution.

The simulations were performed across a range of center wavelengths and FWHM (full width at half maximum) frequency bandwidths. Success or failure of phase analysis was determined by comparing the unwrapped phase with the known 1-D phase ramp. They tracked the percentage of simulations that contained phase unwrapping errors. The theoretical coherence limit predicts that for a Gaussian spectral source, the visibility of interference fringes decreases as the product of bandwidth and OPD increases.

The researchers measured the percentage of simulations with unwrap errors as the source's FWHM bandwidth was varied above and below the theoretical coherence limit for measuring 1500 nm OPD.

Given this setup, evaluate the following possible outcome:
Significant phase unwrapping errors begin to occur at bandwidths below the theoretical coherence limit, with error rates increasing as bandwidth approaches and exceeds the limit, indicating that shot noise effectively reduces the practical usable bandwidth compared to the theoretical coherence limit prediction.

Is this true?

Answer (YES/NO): NO